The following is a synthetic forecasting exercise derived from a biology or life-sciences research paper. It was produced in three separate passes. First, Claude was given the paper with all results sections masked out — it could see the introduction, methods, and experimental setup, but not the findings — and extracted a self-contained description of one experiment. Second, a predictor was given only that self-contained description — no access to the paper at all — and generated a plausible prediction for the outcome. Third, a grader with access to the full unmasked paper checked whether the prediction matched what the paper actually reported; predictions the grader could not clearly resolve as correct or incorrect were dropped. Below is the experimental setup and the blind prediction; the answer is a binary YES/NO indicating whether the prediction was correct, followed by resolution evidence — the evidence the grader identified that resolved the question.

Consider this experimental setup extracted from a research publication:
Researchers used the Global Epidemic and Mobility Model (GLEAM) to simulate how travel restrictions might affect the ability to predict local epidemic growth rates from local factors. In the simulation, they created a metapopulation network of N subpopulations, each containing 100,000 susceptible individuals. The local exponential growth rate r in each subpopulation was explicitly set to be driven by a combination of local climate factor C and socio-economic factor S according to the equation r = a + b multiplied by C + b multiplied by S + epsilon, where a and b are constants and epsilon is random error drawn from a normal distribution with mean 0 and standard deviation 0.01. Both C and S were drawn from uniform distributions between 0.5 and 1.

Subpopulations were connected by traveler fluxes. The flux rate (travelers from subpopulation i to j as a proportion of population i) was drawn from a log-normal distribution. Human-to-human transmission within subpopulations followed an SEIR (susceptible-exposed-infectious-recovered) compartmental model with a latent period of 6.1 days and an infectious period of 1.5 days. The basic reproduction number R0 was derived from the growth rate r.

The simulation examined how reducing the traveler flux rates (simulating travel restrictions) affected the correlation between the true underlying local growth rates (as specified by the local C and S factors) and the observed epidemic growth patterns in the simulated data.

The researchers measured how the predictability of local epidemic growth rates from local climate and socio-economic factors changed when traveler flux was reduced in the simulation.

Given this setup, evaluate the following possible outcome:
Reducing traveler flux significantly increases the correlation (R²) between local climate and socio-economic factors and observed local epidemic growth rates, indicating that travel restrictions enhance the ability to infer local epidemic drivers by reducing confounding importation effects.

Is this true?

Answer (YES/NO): YES